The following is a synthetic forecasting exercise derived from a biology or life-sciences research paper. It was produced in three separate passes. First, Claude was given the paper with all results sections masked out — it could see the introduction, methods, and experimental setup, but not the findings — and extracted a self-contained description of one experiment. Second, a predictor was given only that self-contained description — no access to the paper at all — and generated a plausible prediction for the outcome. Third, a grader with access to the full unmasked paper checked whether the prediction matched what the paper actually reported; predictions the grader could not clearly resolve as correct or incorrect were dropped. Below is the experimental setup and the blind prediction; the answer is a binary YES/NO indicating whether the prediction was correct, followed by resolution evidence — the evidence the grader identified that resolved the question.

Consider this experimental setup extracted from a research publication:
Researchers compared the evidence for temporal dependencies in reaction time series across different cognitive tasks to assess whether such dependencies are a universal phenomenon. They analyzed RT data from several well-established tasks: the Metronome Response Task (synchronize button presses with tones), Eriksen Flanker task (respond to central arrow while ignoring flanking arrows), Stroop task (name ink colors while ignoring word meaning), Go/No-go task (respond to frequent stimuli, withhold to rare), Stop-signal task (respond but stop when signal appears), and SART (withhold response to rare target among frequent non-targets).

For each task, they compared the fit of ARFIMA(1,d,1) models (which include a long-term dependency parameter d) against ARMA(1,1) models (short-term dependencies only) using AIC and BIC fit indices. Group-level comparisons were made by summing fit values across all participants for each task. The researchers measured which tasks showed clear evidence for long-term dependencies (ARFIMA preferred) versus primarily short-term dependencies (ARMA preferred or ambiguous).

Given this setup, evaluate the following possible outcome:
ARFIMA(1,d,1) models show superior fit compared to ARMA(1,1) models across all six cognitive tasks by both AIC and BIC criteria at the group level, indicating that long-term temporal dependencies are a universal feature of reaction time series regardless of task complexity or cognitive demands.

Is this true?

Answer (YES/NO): NO